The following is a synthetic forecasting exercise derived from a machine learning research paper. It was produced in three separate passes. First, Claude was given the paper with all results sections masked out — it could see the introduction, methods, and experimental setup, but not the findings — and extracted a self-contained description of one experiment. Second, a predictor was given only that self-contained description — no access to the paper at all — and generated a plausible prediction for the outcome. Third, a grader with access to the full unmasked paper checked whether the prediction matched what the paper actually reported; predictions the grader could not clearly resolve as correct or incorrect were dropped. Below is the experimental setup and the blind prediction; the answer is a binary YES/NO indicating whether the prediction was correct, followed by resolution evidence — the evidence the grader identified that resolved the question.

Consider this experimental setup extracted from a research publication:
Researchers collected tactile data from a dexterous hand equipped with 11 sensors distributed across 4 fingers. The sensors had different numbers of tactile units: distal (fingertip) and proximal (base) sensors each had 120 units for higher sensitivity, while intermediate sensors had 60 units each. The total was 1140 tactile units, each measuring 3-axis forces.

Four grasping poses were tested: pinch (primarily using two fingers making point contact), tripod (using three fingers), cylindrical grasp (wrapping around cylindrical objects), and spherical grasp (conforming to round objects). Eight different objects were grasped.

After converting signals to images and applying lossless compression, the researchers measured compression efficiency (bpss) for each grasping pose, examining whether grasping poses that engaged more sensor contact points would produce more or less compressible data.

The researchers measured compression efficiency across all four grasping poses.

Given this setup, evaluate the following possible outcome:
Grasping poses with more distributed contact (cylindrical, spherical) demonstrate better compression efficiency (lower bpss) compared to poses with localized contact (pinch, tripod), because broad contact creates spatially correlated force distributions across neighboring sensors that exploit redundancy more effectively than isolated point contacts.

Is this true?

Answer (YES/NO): NO